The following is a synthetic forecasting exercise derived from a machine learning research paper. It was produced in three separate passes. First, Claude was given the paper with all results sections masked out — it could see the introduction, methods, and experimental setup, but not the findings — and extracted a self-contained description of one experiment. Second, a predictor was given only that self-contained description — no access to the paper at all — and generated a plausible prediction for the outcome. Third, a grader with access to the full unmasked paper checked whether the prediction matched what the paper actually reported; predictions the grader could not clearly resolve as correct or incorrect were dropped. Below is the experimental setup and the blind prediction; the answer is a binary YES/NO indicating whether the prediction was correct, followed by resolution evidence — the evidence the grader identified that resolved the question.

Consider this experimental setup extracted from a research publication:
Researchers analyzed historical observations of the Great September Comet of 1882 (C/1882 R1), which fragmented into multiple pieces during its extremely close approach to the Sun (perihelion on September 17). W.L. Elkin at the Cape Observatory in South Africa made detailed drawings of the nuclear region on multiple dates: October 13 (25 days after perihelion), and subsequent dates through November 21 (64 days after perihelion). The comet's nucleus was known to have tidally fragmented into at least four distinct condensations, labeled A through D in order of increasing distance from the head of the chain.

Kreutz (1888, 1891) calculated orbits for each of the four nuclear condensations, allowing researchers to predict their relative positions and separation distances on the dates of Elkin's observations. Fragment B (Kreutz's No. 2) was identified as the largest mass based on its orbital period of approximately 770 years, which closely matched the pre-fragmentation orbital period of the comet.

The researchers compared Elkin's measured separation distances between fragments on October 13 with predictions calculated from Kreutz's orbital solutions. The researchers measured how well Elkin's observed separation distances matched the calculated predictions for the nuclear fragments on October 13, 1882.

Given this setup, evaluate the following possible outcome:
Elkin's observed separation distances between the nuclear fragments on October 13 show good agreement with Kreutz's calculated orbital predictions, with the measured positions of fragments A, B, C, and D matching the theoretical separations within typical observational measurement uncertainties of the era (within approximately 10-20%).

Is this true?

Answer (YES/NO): NO